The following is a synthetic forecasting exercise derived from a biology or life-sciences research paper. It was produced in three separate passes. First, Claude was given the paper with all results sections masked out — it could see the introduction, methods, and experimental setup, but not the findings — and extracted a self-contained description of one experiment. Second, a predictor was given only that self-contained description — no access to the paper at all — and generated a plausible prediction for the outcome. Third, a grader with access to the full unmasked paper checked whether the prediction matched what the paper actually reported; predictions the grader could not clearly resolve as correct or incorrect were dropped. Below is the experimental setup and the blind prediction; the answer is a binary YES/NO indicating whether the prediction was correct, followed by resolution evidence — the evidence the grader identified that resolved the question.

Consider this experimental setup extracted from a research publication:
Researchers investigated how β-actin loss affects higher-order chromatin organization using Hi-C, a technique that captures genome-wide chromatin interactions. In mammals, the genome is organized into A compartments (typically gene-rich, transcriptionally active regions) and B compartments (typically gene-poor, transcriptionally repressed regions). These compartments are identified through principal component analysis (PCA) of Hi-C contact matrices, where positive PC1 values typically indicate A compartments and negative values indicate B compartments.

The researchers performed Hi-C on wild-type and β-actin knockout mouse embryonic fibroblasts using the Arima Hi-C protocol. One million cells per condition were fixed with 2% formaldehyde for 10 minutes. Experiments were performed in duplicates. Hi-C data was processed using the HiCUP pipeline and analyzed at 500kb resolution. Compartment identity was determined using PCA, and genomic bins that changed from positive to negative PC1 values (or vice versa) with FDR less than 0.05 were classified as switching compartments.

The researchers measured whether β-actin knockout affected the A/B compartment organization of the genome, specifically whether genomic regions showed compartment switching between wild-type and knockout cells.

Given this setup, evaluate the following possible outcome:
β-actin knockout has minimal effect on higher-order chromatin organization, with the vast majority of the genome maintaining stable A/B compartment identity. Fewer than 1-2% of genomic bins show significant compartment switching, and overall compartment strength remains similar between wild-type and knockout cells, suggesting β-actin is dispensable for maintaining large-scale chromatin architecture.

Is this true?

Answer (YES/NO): NO